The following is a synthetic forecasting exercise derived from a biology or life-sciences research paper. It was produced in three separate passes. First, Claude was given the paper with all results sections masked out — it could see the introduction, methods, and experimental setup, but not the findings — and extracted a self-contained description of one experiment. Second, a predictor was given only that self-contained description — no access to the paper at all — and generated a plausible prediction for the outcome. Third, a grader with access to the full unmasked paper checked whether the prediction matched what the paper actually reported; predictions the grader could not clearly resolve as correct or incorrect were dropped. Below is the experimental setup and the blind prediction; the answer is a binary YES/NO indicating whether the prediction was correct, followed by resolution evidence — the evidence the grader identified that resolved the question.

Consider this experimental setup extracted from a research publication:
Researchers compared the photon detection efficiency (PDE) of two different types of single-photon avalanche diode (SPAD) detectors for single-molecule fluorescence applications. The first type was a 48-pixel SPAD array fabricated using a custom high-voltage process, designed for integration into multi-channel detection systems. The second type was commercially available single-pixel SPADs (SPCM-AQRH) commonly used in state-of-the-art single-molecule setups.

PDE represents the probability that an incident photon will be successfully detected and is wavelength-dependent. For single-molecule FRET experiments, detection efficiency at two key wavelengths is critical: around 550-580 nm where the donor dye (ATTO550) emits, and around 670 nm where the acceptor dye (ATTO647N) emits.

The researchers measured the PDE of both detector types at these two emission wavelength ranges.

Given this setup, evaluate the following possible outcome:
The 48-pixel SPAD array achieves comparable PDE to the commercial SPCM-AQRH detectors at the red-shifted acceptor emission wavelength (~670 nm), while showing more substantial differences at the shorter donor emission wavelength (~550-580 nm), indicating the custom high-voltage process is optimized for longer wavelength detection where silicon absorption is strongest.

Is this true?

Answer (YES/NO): NO